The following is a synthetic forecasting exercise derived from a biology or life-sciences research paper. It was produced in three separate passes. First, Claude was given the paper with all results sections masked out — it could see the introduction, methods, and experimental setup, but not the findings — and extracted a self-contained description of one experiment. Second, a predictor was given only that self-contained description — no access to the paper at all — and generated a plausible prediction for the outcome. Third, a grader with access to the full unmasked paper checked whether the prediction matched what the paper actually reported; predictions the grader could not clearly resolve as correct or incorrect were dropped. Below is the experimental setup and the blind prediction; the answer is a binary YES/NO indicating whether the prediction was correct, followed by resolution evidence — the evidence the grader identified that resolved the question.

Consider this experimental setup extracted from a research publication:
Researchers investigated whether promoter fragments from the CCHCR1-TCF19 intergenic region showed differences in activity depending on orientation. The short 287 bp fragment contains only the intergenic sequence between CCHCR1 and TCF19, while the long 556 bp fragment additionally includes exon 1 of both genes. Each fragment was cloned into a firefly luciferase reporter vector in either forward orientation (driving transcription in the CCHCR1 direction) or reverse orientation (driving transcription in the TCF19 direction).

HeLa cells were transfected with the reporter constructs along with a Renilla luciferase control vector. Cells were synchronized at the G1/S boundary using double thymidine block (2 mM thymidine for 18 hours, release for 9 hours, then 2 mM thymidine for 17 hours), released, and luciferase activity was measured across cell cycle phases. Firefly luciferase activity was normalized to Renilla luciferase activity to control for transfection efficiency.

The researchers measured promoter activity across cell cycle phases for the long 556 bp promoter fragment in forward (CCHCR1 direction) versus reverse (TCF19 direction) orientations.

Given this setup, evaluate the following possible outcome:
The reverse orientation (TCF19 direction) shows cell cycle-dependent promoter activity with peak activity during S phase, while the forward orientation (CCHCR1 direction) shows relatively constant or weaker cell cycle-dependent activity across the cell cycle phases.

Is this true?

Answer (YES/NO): NO